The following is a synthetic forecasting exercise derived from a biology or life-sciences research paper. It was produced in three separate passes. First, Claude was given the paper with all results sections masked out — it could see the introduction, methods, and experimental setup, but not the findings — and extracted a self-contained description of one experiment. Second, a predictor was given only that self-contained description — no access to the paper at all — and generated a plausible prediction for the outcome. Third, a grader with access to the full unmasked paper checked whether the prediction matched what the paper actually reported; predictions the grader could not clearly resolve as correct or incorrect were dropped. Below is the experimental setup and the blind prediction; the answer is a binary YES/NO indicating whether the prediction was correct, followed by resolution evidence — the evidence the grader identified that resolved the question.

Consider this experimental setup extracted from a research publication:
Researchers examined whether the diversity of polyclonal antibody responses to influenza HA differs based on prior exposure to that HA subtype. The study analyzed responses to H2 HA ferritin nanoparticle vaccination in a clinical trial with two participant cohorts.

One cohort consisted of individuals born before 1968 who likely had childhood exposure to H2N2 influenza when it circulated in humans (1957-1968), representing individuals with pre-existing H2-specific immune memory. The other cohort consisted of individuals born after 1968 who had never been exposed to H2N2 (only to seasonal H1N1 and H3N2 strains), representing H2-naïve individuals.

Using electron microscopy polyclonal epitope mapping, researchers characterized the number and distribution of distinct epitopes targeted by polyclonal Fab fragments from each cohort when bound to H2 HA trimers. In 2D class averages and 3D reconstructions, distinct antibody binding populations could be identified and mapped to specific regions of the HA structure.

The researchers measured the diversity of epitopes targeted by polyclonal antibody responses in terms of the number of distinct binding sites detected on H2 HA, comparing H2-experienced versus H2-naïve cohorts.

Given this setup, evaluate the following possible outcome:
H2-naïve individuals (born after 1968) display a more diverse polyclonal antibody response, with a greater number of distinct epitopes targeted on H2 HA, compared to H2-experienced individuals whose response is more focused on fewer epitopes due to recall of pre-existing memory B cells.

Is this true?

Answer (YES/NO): NO